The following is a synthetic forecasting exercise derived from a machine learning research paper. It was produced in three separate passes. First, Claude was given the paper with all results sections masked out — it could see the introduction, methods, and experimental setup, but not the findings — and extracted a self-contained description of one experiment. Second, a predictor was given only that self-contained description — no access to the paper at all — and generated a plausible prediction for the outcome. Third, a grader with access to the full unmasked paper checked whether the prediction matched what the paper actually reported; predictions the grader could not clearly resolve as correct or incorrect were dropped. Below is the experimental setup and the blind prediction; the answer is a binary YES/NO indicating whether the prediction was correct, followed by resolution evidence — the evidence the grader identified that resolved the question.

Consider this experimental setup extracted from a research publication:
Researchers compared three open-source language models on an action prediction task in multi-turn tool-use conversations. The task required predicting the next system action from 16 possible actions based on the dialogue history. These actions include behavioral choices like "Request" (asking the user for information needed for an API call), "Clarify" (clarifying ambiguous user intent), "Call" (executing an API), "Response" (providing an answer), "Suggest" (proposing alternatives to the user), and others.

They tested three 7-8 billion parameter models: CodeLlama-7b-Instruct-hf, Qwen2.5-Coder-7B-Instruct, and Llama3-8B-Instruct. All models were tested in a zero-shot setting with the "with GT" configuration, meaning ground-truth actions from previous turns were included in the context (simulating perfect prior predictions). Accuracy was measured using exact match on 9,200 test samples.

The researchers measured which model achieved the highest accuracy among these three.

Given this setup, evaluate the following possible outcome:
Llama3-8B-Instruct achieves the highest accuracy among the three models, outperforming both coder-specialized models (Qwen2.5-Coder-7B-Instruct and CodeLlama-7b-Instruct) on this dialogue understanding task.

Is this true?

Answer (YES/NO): NO